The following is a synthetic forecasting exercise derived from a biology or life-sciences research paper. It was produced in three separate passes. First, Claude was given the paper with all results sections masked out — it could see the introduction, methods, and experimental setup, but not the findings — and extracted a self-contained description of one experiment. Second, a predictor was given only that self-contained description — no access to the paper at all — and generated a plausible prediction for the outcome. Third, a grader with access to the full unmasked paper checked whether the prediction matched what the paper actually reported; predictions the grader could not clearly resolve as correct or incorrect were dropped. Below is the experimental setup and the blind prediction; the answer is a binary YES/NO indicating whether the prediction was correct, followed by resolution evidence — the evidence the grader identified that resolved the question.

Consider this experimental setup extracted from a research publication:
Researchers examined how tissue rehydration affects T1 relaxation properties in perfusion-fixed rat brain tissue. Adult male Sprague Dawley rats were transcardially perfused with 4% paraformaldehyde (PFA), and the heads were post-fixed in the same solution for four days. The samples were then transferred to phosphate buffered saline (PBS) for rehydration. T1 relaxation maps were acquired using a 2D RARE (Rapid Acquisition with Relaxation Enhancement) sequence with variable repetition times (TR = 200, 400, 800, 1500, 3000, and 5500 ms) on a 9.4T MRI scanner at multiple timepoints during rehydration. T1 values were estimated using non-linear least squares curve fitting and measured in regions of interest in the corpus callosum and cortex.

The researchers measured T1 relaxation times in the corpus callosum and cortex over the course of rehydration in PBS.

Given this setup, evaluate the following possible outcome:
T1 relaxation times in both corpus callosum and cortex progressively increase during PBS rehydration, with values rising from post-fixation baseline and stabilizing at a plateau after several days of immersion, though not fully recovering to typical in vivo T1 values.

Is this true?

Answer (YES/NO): NO